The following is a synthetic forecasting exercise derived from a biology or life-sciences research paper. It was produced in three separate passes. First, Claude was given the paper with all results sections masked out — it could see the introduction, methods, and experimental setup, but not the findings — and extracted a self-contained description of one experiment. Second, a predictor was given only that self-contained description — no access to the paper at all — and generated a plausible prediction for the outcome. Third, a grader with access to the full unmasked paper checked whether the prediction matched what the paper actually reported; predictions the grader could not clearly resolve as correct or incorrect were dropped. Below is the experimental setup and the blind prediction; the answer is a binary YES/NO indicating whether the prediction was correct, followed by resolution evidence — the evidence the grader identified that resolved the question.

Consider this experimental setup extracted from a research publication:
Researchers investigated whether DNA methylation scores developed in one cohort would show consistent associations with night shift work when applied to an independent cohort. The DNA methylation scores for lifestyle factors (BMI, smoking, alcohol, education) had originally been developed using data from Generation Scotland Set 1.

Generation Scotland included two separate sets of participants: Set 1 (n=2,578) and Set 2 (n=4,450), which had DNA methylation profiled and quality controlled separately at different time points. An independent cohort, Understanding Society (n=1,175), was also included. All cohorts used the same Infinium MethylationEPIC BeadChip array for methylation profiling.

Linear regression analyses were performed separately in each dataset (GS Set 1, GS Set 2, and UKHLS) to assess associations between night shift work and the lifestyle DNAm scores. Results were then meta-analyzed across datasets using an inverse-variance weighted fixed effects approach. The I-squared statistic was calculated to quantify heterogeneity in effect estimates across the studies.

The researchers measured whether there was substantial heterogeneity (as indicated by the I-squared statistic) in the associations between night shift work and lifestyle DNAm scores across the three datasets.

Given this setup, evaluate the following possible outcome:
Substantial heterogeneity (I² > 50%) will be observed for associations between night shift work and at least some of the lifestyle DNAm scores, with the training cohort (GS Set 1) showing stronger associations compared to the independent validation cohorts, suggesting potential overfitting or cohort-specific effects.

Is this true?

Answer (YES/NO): NO